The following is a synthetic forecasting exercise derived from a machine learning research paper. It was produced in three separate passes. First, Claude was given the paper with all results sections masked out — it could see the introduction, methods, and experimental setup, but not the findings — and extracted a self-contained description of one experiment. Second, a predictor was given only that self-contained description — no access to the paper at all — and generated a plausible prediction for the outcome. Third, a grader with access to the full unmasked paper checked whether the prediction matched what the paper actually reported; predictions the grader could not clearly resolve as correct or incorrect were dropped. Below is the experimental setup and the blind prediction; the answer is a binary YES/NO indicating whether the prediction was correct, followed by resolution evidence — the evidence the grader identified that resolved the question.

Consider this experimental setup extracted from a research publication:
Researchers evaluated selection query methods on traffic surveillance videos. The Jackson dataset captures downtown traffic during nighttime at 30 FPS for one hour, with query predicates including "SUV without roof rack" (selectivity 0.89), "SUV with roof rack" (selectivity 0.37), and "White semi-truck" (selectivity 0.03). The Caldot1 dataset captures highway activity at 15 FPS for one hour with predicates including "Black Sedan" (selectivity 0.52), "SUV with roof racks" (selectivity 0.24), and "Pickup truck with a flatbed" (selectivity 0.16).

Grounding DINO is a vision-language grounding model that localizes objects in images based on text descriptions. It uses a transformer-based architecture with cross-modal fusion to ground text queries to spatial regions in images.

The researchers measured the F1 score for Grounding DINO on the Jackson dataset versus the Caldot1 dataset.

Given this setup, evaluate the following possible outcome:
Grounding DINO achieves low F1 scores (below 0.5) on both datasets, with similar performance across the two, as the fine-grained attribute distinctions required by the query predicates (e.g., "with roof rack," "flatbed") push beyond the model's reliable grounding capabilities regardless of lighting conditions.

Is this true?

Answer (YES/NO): YES